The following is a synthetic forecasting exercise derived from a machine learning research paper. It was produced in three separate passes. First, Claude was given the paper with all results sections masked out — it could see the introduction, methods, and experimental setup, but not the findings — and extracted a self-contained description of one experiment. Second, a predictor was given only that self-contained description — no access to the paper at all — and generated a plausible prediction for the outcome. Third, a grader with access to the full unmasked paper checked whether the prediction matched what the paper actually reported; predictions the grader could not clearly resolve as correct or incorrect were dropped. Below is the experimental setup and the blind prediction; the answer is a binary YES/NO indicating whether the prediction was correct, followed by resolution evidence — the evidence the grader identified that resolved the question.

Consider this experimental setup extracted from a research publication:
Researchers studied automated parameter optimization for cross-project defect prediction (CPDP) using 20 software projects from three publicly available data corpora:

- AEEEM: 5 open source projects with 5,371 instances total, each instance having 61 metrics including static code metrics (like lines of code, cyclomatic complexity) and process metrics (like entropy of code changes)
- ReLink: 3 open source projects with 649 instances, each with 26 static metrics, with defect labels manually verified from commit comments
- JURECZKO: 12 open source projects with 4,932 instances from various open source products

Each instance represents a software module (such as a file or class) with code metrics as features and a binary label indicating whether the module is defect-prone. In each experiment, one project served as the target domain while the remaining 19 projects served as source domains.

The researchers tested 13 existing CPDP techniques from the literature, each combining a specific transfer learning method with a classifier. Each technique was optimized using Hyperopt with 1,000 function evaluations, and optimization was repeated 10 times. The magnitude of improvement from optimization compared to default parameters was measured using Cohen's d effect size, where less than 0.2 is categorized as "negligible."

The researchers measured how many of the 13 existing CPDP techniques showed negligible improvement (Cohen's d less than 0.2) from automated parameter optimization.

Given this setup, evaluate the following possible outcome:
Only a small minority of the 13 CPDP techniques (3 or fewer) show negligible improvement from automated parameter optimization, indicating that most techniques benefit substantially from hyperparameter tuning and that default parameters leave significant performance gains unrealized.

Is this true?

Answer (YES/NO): YES